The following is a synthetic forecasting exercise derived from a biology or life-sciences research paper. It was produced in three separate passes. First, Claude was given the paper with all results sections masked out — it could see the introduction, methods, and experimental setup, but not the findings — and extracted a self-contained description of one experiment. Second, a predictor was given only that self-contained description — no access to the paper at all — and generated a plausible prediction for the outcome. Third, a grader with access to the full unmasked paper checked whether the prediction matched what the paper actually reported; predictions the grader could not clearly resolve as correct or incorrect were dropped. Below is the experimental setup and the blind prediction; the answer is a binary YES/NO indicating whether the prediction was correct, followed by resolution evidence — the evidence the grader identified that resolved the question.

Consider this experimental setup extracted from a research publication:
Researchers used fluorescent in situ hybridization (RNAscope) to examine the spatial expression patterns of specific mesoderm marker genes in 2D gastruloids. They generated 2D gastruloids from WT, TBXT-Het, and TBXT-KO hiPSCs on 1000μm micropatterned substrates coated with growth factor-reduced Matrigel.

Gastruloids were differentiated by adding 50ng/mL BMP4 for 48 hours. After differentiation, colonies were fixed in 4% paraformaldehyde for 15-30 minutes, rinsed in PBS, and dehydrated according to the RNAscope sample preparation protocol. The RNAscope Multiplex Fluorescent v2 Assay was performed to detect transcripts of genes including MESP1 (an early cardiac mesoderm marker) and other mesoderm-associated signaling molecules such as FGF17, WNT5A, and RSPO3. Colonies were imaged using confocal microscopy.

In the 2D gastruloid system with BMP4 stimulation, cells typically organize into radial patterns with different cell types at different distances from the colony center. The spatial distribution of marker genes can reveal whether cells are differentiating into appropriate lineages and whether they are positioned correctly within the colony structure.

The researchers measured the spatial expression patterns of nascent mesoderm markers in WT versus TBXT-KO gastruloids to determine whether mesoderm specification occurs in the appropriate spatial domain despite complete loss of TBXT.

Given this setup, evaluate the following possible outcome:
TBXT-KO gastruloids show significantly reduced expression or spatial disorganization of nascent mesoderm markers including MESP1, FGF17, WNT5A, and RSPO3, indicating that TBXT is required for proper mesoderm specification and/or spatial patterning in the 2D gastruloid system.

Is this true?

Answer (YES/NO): NO